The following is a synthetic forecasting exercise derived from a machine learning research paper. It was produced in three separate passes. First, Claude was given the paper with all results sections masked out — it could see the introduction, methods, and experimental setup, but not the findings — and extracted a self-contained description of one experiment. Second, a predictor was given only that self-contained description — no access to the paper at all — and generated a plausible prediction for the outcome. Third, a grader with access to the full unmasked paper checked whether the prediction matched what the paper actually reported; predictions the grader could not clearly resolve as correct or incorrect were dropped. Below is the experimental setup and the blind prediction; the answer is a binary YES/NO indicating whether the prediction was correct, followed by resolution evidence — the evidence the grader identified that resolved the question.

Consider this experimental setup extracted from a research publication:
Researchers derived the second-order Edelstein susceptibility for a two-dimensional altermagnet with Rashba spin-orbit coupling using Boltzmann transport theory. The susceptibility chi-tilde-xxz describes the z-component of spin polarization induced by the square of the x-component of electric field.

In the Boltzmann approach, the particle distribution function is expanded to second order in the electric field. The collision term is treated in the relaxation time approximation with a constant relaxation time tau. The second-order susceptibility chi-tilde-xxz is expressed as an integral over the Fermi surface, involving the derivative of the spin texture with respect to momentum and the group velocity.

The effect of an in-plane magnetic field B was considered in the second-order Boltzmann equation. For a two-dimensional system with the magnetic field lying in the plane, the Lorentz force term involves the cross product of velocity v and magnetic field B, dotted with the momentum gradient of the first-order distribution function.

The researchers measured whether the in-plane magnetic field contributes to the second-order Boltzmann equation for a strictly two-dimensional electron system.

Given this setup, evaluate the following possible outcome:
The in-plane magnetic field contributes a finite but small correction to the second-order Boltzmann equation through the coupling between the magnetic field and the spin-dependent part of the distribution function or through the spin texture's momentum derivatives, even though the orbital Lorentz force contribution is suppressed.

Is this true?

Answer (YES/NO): NO